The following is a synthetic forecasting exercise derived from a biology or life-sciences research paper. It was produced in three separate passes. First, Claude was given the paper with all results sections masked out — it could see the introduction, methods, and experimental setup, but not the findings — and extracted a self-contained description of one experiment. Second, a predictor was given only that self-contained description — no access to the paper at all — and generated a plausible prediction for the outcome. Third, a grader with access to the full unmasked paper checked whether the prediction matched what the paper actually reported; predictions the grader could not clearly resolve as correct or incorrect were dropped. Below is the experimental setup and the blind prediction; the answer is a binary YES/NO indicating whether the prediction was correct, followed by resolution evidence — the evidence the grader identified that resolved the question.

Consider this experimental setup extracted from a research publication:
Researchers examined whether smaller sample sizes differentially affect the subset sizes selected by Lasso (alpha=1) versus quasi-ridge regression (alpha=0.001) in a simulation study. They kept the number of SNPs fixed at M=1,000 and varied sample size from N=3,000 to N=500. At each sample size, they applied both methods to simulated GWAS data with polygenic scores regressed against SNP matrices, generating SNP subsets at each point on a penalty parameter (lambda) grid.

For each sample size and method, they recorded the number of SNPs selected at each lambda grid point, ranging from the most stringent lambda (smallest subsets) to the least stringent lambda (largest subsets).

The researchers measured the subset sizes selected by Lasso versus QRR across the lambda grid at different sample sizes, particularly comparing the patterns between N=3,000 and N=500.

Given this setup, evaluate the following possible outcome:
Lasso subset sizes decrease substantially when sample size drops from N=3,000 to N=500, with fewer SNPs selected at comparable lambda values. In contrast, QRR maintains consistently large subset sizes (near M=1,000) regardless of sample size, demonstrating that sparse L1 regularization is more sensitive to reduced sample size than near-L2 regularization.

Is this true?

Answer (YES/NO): YES